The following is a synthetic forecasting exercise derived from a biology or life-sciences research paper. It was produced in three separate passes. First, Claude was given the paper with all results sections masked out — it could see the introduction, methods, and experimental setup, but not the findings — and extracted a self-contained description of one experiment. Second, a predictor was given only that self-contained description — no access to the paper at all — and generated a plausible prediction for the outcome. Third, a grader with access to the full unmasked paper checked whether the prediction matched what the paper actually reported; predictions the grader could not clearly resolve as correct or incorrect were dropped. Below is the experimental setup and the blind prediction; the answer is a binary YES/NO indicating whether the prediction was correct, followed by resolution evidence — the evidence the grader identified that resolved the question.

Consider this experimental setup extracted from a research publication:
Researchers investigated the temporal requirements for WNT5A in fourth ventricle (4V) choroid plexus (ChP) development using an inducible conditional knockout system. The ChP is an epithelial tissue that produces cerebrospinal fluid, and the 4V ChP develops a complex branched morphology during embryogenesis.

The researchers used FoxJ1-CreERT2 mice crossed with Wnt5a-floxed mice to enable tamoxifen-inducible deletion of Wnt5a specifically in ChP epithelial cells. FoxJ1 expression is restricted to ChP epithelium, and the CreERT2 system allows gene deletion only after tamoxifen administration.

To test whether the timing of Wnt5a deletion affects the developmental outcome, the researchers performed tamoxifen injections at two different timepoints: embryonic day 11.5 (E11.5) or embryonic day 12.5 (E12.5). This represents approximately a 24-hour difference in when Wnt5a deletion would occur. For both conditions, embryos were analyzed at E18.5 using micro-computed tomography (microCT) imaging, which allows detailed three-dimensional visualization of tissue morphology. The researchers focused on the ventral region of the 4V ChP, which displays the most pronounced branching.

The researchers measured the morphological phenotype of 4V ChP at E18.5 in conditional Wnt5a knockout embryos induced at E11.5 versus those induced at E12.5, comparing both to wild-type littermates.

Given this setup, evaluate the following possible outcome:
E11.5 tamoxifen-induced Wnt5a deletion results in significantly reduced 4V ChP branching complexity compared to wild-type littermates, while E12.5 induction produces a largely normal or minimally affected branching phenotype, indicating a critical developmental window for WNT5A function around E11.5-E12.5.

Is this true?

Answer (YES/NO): YES